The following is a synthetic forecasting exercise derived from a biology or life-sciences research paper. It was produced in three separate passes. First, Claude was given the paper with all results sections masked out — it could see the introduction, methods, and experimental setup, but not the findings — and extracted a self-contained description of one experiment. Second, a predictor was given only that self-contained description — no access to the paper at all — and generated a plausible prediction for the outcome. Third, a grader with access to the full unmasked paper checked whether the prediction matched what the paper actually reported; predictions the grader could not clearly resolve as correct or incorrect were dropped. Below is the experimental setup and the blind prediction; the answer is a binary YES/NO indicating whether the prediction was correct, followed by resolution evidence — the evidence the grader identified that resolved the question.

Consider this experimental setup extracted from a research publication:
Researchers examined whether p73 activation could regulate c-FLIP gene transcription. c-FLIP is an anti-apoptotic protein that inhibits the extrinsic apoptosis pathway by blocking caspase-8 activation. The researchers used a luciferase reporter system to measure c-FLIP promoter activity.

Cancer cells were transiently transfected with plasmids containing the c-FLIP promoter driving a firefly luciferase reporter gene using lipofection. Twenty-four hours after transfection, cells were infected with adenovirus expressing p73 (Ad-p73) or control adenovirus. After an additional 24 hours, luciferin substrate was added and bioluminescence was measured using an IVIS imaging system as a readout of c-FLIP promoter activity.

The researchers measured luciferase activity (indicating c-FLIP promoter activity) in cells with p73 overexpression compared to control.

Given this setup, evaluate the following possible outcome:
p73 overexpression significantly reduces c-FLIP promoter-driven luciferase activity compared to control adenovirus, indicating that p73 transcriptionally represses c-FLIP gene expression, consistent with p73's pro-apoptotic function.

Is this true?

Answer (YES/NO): NO